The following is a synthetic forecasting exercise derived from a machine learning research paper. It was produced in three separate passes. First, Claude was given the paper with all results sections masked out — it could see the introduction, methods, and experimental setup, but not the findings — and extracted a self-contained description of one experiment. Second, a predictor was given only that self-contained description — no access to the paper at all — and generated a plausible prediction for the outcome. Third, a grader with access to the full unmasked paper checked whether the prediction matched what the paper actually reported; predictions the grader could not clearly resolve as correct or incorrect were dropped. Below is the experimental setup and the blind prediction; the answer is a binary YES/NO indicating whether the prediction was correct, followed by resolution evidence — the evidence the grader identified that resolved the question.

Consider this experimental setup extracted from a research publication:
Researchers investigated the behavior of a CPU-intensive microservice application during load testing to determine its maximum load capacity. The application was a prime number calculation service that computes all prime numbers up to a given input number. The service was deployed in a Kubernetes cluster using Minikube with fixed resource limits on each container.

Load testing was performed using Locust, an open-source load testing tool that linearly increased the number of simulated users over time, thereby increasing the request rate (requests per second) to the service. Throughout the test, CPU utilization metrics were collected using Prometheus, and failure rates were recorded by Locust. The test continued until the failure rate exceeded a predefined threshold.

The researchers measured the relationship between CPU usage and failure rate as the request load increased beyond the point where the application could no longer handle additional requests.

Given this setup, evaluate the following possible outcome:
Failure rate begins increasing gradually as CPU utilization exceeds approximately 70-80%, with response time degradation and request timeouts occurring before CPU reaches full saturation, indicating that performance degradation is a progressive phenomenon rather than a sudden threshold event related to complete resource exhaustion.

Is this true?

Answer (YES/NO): NO